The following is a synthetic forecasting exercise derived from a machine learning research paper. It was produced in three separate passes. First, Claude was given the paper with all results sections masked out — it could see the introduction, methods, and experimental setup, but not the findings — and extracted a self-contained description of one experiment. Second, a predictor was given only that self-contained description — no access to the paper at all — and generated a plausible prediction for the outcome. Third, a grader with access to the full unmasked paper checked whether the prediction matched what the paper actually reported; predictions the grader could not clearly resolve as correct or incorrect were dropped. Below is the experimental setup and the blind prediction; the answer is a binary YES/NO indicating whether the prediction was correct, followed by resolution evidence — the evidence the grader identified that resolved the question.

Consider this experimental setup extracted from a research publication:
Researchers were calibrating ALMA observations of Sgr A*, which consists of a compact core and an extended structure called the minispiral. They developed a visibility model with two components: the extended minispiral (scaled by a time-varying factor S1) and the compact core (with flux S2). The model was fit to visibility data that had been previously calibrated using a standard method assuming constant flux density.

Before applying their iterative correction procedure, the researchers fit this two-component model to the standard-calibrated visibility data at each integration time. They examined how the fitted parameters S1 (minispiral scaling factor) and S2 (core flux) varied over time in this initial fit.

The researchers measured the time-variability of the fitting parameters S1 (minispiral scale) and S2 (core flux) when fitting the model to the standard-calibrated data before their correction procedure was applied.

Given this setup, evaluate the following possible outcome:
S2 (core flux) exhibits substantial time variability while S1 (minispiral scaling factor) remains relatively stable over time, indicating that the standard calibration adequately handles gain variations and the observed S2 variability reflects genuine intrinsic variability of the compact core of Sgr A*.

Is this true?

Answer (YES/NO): NO